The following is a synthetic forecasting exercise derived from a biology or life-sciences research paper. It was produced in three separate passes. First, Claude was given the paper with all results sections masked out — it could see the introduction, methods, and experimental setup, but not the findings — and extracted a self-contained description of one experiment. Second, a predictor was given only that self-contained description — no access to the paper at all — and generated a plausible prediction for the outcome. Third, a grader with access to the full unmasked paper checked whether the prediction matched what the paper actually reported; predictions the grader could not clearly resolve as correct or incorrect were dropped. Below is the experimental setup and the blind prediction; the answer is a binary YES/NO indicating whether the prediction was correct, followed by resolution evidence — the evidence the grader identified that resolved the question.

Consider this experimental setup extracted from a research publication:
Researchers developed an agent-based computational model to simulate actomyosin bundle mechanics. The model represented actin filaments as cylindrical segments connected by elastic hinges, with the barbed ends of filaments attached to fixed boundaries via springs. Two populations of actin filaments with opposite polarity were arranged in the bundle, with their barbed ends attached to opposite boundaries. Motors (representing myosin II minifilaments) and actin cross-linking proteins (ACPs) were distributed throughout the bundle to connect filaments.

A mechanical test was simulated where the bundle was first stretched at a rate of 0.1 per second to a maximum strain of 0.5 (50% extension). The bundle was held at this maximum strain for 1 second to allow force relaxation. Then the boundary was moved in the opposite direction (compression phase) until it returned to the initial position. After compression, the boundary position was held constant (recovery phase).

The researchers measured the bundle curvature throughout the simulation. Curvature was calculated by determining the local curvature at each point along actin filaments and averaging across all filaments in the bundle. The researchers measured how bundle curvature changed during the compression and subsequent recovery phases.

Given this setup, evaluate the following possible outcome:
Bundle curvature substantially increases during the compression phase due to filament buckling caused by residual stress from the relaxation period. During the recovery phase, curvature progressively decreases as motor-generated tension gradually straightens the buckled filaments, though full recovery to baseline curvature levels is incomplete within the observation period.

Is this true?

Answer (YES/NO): NO